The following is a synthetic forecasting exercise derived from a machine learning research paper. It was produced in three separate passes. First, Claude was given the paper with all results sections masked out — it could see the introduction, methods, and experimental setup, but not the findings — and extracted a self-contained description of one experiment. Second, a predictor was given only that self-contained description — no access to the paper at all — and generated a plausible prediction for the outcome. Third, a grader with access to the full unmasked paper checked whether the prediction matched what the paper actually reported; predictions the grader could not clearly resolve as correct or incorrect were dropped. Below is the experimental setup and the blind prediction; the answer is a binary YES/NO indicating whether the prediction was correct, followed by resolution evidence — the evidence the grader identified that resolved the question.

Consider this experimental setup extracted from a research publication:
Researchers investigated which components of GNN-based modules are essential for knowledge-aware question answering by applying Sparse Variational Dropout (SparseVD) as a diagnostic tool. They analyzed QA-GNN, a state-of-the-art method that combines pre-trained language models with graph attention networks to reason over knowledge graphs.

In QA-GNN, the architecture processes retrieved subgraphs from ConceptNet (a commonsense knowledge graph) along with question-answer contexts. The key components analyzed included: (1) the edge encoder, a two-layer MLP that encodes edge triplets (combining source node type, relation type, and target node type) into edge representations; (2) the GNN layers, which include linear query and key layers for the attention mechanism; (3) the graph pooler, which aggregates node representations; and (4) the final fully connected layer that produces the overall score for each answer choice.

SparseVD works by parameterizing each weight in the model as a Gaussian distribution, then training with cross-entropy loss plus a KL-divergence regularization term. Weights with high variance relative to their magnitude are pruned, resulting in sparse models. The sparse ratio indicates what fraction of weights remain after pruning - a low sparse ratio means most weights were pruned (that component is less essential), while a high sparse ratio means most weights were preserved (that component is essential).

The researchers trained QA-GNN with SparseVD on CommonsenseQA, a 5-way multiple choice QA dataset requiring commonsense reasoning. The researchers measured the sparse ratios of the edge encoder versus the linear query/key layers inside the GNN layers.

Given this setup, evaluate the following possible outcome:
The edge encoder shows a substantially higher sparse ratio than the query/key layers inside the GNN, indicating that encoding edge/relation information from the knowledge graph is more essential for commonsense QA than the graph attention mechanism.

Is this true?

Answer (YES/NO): YES